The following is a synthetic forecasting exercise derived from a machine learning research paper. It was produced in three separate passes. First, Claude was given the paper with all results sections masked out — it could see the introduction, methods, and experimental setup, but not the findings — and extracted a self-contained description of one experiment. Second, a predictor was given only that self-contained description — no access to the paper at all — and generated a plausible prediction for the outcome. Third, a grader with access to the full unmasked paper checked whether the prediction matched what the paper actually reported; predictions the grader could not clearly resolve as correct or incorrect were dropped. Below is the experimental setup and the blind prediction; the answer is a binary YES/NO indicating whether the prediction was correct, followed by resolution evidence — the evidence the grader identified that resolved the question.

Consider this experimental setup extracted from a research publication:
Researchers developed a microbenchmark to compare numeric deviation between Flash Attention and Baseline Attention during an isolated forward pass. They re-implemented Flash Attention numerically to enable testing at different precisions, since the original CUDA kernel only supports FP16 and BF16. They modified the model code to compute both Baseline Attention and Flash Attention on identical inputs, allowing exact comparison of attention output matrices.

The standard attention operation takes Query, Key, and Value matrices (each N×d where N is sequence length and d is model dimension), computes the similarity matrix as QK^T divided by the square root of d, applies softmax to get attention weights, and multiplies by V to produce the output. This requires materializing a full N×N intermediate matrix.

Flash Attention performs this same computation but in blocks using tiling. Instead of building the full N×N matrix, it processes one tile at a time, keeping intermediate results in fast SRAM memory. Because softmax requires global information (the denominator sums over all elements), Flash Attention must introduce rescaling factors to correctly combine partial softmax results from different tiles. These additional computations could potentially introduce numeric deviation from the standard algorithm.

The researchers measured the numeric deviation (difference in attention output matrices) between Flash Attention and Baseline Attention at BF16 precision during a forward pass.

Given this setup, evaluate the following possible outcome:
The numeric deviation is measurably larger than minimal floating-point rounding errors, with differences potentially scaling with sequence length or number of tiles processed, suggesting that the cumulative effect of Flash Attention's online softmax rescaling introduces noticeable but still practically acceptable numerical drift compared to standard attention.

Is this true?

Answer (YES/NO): YES